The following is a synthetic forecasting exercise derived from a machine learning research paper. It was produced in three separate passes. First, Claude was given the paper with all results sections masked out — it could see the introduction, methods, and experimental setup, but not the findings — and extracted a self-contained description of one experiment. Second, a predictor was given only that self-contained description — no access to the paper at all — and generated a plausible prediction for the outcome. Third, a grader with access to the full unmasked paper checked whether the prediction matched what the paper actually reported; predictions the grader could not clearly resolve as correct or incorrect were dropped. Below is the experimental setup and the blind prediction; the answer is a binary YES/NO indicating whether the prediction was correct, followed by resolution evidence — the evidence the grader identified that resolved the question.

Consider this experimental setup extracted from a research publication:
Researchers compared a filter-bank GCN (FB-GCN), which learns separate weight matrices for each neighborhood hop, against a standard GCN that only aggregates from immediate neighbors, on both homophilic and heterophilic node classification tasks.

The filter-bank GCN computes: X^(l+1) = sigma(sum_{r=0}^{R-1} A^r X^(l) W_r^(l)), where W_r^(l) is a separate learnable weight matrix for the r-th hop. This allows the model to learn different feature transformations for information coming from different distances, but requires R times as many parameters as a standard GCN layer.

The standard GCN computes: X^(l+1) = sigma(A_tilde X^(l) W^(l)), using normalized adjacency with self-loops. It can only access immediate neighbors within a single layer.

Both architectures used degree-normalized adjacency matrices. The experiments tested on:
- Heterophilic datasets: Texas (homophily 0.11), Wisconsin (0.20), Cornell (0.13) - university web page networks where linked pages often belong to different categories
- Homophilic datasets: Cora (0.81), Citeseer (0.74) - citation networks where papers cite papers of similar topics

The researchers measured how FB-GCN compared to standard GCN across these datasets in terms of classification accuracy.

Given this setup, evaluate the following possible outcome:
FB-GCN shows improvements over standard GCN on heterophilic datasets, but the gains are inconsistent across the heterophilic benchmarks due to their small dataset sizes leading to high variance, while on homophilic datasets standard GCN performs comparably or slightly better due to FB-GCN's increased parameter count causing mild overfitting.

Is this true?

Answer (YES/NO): NO